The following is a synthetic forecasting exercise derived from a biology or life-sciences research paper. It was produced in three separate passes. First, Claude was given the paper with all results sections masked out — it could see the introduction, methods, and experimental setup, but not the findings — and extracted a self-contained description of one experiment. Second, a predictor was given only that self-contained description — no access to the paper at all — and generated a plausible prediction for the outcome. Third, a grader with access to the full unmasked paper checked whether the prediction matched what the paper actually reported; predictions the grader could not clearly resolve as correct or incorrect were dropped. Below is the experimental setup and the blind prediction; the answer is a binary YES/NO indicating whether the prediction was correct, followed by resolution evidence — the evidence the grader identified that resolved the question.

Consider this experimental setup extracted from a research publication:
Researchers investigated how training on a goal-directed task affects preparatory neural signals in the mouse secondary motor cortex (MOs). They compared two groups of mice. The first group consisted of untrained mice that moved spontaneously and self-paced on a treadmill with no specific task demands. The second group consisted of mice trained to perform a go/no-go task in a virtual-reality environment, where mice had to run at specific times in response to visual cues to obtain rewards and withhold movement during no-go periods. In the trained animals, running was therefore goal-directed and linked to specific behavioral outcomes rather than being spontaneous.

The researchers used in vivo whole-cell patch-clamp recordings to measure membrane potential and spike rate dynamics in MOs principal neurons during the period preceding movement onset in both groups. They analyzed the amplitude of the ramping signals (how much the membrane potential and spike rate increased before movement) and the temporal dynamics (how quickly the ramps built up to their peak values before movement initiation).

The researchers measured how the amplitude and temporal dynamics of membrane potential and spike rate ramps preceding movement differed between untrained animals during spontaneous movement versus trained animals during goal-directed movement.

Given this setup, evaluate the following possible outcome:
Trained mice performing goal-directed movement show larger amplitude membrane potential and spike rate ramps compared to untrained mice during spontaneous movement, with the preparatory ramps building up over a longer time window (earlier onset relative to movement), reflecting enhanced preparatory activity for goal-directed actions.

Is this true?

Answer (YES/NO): NO